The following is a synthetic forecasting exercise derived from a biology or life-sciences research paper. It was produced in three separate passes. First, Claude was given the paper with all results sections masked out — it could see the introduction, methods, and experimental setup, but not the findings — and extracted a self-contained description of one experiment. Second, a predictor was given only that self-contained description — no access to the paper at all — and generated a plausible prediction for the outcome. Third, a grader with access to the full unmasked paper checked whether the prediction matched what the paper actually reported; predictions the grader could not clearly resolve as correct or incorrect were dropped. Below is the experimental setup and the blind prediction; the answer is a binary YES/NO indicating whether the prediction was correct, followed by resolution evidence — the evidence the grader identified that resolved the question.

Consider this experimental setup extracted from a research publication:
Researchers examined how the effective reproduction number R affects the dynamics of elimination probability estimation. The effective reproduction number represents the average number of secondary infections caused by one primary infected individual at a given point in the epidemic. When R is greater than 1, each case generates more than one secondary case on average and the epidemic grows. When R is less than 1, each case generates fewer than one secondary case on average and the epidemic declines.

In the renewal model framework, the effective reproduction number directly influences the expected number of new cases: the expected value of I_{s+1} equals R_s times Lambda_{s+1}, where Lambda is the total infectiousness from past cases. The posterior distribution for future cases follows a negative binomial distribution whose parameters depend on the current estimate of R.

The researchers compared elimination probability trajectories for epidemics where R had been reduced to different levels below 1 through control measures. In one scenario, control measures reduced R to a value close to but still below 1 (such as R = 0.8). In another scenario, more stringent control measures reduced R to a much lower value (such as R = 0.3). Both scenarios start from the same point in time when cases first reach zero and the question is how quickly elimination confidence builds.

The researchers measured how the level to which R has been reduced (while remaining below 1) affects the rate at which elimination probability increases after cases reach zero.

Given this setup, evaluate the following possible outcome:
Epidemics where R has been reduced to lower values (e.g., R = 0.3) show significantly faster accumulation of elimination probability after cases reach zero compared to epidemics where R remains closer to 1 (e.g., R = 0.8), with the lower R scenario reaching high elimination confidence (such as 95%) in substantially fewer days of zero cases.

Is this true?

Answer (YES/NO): NO